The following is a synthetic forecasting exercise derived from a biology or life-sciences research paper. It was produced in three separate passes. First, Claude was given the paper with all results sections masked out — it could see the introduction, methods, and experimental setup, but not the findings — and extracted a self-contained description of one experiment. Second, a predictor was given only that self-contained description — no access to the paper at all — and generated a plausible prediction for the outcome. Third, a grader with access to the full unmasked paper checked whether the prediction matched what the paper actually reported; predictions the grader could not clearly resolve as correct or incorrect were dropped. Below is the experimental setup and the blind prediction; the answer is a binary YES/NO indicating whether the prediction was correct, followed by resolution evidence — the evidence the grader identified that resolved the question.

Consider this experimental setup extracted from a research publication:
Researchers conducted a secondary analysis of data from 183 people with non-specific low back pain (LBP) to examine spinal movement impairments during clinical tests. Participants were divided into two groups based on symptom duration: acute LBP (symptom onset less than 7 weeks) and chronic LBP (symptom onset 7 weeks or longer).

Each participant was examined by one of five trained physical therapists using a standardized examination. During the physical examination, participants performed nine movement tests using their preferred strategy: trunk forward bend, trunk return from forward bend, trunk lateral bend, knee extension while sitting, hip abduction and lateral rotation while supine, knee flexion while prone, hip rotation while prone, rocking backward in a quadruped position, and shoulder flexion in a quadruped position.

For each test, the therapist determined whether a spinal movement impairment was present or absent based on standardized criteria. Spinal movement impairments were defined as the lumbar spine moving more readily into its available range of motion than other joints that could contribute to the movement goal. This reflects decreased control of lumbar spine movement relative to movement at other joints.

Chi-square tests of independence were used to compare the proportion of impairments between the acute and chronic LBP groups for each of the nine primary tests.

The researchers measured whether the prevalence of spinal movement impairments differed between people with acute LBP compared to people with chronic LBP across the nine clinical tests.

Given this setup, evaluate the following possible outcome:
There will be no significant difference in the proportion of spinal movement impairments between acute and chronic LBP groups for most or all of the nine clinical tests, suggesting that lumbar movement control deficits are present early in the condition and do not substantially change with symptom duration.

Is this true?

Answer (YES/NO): YES